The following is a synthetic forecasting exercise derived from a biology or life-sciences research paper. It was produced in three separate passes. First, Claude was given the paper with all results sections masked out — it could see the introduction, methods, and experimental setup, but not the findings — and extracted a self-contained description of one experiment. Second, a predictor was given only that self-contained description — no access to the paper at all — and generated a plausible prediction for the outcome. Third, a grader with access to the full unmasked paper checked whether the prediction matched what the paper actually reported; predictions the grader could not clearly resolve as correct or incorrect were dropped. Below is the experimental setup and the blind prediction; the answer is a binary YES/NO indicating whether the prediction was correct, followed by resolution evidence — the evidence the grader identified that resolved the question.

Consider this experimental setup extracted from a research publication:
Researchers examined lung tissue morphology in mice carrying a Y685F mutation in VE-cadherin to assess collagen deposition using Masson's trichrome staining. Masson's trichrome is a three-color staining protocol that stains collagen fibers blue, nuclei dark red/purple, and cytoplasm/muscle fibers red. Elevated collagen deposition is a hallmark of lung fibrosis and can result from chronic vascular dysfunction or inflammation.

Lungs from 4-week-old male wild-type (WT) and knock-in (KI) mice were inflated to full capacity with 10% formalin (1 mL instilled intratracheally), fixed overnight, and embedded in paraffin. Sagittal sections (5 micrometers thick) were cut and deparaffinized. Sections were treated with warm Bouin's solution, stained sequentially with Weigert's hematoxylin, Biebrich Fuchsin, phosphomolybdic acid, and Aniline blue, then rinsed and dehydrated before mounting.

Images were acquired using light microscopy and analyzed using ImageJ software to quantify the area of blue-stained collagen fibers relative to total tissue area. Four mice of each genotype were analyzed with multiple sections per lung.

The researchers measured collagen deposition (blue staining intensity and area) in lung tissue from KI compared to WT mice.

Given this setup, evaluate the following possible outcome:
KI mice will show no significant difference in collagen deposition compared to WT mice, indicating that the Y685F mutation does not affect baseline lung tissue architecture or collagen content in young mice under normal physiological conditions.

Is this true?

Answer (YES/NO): NO